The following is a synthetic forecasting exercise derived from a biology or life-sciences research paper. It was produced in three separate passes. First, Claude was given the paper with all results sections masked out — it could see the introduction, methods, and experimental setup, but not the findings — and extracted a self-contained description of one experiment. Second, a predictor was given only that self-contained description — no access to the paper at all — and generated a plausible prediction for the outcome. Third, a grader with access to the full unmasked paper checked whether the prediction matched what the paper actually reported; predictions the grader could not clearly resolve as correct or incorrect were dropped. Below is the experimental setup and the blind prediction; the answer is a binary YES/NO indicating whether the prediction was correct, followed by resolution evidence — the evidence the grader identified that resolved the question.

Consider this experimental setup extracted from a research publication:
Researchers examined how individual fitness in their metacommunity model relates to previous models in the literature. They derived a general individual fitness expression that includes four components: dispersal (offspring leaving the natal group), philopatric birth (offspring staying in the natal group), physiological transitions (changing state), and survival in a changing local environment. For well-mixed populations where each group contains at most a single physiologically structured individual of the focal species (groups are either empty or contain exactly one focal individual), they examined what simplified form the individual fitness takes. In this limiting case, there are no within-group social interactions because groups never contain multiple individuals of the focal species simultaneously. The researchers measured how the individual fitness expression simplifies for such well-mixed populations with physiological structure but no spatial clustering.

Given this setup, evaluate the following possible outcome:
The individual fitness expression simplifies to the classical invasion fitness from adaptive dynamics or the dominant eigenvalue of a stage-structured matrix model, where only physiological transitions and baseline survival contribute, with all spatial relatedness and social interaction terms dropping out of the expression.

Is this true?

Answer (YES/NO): NO